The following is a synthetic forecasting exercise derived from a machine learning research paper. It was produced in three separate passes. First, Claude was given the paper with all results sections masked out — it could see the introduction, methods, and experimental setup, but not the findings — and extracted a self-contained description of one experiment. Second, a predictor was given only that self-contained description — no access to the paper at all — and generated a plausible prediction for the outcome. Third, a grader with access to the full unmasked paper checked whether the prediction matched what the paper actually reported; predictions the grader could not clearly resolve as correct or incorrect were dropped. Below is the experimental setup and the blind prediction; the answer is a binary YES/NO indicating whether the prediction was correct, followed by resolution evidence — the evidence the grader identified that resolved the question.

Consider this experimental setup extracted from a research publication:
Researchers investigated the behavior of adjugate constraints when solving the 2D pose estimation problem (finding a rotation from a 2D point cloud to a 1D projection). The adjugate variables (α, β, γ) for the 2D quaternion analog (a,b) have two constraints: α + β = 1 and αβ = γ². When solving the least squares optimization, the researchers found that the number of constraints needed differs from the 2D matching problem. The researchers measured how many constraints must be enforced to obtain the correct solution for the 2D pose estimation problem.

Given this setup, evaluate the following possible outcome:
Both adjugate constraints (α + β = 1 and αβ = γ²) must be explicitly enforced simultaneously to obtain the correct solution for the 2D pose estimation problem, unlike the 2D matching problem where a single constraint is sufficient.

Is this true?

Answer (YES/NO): NO